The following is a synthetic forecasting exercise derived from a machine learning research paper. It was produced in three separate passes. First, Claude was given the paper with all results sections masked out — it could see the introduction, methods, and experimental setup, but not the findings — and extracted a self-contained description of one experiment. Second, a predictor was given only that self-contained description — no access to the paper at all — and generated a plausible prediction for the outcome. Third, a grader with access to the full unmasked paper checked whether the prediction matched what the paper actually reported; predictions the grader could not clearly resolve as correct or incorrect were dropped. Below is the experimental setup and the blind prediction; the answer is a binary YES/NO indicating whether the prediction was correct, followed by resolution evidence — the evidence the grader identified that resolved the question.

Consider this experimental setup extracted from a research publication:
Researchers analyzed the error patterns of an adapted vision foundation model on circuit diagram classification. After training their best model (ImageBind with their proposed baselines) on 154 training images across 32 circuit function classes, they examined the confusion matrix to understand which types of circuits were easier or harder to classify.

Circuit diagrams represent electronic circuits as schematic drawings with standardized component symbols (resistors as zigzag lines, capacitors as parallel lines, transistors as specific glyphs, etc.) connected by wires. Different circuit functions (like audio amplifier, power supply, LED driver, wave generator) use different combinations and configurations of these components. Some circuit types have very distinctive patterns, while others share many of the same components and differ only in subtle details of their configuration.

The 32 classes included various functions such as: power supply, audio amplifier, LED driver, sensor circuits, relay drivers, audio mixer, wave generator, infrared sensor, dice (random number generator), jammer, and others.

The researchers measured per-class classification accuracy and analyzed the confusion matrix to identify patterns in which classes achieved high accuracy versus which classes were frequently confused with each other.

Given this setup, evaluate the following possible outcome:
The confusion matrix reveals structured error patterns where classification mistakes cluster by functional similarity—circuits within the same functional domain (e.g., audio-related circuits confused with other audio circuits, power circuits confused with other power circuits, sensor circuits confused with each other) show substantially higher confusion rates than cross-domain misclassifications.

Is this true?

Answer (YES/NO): NO